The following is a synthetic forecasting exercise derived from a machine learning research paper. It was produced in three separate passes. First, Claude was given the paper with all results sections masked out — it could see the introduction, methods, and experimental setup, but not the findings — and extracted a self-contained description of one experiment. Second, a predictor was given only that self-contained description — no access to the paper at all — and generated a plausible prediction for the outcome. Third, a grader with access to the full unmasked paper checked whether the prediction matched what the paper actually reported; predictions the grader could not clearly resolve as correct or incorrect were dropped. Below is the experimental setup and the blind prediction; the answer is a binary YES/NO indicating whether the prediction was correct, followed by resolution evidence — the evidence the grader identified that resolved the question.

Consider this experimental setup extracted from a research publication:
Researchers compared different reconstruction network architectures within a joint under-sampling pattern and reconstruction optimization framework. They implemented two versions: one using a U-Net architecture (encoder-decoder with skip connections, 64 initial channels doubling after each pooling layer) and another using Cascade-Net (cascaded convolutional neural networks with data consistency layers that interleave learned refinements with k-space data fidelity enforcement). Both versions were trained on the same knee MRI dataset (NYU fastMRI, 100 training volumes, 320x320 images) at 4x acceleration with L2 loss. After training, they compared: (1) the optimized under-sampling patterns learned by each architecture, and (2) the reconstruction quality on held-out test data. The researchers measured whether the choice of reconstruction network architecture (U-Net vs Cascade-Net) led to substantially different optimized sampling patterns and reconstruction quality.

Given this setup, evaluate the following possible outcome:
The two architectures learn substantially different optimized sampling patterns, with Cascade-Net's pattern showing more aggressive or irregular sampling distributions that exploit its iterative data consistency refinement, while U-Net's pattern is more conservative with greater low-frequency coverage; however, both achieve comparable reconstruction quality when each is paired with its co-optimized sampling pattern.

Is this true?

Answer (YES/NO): NO